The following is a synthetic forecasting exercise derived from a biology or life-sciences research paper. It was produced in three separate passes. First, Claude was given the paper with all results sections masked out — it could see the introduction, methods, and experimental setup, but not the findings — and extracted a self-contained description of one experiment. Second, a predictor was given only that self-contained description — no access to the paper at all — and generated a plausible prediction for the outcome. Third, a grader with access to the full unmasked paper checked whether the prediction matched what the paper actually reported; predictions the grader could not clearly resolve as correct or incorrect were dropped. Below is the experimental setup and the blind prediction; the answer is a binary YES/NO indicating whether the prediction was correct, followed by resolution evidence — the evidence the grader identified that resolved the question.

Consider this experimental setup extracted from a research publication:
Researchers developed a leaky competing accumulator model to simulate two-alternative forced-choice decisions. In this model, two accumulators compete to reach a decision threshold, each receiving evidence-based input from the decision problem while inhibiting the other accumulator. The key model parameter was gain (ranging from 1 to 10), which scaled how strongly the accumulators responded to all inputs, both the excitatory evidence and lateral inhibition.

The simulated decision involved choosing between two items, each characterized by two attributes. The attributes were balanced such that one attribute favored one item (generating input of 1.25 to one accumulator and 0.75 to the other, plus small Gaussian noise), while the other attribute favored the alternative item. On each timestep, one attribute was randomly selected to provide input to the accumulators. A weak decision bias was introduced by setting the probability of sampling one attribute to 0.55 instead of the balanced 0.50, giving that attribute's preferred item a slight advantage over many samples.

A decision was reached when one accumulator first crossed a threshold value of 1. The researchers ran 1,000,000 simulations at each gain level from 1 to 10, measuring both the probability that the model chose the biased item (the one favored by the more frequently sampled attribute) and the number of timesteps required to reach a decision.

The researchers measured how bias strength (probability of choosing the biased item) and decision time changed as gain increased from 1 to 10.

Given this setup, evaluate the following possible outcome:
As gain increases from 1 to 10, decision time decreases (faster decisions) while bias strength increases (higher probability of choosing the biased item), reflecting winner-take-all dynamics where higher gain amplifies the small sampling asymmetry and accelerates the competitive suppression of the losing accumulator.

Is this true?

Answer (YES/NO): NO